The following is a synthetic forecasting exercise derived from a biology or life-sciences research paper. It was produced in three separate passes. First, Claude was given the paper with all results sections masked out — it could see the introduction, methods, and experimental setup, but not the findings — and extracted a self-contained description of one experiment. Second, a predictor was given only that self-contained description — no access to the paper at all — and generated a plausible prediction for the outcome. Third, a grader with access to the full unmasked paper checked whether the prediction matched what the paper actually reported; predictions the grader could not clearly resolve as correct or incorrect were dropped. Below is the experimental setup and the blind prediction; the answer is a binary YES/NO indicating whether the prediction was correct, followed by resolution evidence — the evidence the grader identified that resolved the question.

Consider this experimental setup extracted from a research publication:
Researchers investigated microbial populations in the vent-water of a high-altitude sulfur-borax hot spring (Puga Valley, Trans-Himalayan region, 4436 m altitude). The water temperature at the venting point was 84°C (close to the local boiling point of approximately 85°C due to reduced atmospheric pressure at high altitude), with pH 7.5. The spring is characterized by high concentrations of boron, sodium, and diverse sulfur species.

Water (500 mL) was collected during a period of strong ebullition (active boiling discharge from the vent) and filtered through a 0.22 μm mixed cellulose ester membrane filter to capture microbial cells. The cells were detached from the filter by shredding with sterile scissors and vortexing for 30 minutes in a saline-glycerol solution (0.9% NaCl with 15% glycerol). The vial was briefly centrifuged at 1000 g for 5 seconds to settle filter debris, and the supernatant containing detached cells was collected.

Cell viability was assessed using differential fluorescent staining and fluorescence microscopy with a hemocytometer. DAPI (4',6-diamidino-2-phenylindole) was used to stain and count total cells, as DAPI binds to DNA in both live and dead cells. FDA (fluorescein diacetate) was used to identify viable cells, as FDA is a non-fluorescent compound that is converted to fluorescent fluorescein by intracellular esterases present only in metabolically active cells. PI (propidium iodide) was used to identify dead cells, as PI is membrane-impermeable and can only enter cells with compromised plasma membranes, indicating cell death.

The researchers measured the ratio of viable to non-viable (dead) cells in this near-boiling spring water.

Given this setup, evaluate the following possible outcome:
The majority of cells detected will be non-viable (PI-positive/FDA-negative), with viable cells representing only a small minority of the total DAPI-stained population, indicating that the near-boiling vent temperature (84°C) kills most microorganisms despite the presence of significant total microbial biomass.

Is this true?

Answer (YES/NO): NO